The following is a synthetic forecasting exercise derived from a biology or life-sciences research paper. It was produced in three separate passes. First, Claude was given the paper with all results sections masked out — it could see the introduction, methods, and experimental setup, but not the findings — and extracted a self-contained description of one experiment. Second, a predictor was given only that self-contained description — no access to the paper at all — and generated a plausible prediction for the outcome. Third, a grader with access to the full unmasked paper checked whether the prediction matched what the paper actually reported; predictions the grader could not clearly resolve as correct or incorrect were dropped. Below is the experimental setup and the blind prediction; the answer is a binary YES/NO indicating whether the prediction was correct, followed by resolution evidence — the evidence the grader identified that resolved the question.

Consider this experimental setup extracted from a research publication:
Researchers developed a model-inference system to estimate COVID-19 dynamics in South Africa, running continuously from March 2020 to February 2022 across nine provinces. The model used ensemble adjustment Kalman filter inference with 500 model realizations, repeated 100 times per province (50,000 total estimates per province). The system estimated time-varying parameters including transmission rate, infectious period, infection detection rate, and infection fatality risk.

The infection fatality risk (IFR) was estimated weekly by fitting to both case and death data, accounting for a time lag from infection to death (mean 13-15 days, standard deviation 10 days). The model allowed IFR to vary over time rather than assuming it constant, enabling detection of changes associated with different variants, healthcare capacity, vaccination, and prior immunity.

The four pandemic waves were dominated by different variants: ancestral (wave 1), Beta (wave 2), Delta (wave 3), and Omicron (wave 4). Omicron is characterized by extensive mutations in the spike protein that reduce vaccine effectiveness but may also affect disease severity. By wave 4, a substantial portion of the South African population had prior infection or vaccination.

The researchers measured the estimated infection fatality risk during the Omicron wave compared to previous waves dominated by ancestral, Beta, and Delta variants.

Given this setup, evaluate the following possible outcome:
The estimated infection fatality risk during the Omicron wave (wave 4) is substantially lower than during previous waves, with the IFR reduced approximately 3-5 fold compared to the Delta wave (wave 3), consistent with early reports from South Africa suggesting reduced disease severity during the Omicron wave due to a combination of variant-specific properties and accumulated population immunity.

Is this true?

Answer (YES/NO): YES